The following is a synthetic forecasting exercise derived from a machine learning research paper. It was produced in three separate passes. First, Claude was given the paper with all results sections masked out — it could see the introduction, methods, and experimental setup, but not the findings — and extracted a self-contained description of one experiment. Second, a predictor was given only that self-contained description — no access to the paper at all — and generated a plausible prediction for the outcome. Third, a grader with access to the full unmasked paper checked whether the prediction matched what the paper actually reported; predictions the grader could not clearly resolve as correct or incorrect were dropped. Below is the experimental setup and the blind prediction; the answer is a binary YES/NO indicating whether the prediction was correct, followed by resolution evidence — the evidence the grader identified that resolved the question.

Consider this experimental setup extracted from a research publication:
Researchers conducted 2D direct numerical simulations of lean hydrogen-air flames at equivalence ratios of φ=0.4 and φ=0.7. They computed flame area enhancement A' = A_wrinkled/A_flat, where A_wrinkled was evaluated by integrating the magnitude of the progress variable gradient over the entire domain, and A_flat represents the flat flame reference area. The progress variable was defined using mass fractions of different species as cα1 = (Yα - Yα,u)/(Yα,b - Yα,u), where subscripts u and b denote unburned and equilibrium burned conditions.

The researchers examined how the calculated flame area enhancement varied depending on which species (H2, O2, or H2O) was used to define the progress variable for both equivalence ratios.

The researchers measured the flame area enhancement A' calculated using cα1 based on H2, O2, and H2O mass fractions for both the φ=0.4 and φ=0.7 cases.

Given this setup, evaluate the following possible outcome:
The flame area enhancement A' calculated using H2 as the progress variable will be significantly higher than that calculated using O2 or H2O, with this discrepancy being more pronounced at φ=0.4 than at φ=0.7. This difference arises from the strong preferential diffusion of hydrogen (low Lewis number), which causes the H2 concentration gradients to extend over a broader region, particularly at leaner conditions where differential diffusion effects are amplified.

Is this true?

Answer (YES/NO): NO